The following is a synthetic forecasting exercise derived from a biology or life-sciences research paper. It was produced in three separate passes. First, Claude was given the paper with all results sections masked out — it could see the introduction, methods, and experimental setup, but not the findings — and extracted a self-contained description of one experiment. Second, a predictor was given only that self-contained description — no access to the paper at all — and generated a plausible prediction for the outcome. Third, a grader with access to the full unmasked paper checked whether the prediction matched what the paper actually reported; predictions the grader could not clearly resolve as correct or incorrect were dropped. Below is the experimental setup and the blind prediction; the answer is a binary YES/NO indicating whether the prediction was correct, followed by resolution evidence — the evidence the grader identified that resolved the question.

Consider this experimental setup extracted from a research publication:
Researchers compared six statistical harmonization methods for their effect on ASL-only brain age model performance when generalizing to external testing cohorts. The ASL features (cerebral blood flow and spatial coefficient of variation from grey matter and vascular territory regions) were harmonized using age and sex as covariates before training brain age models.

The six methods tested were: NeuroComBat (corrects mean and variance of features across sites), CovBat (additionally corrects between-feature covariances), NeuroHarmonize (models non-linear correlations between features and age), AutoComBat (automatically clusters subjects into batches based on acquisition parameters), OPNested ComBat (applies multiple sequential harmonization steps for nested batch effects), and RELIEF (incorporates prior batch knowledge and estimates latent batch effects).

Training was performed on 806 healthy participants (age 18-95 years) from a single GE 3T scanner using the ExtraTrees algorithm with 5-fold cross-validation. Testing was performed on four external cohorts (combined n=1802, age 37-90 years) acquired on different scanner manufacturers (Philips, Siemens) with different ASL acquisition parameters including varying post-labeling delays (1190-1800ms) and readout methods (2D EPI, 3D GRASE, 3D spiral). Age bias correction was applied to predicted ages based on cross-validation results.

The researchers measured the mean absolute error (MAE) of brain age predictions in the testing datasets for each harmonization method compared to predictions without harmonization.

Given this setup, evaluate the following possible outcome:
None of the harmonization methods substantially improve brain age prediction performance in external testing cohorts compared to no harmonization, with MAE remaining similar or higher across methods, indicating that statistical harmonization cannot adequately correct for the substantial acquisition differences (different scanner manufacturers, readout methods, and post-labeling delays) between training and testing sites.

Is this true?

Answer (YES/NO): NO